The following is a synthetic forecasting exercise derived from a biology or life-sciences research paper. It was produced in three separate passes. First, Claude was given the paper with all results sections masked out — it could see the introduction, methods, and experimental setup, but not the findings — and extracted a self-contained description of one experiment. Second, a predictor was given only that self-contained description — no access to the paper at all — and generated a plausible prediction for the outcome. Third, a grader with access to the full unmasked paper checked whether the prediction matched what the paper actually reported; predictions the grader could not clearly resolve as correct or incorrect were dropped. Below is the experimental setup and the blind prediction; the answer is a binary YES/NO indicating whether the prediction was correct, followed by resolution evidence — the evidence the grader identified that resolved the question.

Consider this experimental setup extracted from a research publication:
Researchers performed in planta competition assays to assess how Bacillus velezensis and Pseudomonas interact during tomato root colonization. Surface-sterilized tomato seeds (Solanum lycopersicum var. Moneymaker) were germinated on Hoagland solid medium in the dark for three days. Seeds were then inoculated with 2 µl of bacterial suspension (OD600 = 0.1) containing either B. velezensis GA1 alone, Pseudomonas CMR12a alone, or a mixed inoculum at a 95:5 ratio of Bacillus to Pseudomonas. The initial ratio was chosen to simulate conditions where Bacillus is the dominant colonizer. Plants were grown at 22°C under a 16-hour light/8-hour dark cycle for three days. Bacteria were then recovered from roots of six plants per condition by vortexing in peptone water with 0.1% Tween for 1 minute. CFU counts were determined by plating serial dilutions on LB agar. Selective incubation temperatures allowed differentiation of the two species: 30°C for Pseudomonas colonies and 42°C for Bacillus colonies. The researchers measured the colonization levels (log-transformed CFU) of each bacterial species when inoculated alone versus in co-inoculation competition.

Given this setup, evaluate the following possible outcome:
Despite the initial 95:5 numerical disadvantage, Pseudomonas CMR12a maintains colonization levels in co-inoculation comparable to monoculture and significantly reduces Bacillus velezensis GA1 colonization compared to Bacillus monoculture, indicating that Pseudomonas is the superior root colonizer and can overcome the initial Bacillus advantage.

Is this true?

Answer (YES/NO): YES